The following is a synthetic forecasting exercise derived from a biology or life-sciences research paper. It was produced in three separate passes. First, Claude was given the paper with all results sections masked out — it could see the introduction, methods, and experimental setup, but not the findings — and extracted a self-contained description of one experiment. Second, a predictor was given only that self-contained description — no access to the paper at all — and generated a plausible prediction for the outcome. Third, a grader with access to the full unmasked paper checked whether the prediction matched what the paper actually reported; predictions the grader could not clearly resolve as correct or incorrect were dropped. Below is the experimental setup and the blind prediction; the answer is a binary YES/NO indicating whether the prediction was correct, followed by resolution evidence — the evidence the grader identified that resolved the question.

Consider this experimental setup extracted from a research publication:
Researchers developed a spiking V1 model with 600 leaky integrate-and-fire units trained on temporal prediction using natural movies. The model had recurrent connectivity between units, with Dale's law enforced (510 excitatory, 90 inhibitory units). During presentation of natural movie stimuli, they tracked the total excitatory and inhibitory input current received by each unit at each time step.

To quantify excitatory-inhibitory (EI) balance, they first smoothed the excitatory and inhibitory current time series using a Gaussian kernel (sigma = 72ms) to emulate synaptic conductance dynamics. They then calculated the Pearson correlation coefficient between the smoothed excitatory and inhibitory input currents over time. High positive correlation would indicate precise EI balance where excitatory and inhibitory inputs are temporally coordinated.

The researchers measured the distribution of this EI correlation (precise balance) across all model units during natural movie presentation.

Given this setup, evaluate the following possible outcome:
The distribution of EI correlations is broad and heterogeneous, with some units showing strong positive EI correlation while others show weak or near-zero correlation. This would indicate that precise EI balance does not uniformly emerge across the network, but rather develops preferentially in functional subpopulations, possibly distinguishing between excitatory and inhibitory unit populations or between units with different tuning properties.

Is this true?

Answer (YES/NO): NO